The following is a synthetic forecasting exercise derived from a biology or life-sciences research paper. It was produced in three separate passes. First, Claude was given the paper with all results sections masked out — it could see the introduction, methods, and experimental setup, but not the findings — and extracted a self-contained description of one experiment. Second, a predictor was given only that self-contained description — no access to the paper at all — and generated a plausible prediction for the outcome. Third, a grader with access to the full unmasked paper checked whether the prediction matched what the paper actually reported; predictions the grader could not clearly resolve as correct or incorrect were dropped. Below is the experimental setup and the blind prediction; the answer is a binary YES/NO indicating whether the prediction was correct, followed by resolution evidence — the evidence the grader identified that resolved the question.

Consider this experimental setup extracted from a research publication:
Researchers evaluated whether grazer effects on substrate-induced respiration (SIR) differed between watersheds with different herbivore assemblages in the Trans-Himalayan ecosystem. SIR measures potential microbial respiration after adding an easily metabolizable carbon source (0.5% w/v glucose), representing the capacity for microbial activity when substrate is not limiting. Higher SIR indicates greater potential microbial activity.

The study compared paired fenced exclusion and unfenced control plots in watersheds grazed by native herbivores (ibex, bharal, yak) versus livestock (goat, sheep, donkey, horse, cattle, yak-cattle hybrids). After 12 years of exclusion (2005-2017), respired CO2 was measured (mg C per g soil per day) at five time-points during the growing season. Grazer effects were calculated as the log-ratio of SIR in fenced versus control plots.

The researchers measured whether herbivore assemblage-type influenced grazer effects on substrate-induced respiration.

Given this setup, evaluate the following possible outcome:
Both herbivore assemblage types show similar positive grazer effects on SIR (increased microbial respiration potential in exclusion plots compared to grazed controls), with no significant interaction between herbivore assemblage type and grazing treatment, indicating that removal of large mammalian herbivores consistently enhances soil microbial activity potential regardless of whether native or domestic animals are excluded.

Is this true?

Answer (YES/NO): NO